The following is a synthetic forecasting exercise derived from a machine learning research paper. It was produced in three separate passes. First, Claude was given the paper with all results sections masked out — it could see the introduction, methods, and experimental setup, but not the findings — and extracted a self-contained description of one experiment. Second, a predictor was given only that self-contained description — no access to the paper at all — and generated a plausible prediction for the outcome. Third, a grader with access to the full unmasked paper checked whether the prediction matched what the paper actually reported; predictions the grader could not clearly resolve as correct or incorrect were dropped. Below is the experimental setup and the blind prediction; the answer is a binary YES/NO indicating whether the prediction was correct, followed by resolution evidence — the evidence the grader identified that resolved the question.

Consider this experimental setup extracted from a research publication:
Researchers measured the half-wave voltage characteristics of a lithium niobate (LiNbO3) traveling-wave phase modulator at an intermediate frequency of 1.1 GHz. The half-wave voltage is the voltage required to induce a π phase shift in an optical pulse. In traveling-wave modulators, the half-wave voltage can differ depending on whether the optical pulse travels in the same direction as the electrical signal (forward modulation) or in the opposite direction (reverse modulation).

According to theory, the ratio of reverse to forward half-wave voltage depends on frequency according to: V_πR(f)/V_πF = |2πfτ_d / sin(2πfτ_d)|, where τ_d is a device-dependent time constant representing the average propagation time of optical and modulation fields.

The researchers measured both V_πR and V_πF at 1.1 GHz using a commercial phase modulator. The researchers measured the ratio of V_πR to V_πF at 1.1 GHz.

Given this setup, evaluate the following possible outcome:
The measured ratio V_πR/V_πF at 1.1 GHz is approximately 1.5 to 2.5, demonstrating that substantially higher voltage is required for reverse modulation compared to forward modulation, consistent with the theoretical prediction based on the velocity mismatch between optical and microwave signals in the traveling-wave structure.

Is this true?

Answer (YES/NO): YES